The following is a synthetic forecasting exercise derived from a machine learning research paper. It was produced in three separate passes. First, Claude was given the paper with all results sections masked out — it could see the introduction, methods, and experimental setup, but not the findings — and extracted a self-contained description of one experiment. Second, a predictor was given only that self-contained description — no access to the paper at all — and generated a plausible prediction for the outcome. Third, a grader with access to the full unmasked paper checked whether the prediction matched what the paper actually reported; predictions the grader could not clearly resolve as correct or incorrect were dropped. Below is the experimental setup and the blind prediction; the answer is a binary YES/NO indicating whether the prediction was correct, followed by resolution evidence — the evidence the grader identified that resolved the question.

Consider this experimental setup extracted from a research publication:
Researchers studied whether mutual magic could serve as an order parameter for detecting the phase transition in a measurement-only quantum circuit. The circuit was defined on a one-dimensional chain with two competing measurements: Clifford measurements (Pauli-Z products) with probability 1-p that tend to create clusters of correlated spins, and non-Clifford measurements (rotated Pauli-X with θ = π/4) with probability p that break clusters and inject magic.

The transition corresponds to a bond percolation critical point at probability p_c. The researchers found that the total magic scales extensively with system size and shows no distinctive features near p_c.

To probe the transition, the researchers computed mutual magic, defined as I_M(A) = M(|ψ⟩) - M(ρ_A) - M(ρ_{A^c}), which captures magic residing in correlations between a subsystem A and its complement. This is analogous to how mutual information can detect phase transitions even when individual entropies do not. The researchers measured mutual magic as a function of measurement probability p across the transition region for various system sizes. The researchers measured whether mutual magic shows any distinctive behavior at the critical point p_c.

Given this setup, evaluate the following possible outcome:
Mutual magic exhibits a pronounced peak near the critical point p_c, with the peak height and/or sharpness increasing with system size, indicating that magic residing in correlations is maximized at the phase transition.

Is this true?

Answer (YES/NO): YES